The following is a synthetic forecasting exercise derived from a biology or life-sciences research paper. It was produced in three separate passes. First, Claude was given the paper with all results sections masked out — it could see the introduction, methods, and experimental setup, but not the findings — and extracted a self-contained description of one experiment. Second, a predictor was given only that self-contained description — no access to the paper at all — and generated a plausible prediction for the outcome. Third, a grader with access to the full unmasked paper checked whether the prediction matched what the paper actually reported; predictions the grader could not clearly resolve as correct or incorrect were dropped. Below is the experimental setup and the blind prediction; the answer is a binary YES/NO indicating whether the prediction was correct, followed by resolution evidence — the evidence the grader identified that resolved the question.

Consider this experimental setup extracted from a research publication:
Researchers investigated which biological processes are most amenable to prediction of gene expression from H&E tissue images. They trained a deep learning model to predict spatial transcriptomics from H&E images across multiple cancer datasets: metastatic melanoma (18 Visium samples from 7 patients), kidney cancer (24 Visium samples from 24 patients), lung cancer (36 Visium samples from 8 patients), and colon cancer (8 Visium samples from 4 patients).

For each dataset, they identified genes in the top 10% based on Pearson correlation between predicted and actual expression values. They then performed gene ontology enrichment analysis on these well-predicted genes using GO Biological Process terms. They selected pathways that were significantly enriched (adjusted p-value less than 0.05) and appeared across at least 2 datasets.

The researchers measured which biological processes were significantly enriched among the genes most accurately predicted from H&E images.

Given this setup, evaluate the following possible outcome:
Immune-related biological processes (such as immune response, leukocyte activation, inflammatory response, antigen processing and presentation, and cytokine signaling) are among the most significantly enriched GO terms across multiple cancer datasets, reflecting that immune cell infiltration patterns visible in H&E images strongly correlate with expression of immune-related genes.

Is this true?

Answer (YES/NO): YES